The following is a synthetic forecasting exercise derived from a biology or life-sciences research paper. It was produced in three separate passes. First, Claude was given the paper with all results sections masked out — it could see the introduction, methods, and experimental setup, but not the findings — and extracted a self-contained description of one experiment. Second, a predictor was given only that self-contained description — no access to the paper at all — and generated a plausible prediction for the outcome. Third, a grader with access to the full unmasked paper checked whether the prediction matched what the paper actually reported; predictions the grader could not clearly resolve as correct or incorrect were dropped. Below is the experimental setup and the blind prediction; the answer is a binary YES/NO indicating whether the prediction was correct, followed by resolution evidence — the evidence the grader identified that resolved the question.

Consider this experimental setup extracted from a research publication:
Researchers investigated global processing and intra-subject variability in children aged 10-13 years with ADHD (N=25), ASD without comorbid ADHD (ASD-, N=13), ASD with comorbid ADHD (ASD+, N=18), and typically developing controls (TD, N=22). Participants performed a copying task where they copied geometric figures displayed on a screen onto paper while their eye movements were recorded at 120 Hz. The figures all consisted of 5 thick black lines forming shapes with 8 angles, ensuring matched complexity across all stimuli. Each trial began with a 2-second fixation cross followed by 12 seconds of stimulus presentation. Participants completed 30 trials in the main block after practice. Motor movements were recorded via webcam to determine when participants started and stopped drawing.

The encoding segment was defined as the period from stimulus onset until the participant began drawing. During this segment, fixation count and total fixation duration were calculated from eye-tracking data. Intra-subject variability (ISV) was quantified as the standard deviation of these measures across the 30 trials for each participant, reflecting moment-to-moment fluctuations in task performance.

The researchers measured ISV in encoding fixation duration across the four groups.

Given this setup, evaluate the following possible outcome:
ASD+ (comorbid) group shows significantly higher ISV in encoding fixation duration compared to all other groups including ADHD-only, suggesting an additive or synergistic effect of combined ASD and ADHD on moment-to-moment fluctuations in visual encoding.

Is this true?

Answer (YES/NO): NO